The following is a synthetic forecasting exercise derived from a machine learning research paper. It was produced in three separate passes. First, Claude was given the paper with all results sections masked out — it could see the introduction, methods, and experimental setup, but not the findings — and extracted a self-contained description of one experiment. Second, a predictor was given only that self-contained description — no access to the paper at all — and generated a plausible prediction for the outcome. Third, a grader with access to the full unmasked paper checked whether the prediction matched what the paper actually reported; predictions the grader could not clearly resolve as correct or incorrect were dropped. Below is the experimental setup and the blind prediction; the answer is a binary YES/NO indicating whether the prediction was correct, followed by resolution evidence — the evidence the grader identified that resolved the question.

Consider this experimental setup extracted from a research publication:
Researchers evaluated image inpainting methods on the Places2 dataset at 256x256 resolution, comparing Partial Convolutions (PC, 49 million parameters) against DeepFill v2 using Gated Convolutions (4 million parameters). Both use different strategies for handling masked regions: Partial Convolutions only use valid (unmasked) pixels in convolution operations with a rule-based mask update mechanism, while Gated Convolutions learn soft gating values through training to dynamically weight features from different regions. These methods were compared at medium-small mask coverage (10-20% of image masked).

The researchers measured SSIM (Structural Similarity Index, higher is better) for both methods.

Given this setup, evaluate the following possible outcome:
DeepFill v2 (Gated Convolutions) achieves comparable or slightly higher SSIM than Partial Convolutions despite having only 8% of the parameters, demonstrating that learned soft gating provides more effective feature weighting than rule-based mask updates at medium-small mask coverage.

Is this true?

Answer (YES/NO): NO